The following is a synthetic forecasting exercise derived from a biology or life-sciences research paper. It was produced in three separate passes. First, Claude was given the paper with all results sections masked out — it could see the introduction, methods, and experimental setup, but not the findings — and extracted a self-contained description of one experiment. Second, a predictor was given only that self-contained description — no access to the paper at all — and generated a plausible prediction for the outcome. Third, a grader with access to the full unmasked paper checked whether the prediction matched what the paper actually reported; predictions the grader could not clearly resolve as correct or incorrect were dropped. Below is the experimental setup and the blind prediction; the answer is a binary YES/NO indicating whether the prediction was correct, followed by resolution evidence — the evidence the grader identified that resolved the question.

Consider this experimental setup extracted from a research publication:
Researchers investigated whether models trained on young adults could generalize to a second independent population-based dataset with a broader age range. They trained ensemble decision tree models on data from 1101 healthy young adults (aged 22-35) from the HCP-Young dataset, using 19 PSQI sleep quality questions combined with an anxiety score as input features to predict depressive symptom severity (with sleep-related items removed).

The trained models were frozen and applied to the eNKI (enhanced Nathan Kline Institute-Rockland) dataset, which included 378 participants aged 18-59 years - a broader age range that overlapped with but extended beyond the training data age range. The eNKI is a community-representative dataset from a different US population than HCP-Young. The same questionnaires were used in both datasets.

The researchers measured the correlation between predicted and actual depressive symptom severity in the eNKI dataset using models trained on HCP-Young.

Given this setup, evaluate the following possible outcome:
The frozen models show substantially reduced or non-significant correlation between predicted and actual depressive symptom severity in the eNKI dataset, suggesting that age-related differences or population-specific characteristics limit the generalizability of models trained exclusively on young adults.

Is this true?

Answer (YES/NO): NO